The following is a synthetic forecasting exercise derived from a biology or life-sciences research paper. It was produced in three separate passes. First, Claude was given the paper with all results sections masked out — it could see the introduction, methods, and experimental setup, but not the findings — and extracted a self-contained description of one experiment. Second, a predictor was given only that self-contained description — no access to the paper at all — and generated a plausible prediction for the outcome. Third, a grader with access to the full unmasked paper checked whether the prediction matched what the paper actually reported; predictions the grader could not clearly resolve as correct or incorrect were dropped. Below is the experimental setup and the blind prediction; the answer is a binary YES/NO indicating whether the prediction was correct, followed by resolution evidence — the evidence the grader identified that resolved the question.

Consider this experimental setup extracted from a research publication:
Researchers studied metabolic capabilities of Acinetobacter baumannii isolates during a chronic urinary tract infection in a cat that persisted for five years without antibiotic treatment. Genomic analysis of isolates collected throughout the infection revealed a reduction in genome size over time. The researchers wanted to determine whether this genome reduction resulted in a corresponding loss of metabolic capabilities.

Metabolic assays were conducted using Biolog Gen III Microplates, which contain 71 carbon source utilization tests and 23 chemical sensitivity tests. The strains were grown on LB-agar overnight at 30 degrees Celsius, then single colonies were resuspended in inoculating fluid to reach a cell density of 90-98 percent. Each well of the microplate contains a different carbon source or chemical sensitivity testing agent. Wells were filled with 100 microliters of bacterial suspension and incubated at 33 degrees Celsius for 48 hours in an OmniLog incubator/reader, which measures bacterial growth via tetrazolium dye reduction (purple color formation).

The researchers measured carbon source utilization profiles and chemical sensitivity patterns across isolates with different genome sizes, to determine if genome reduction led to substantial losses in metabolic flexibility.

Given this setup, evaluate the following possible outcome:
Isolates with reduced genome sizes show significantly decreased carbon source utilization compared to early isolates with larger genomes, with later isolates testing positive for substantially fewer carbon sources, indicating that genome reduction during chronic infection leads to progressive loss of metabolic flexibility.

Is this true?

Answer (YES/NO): NO